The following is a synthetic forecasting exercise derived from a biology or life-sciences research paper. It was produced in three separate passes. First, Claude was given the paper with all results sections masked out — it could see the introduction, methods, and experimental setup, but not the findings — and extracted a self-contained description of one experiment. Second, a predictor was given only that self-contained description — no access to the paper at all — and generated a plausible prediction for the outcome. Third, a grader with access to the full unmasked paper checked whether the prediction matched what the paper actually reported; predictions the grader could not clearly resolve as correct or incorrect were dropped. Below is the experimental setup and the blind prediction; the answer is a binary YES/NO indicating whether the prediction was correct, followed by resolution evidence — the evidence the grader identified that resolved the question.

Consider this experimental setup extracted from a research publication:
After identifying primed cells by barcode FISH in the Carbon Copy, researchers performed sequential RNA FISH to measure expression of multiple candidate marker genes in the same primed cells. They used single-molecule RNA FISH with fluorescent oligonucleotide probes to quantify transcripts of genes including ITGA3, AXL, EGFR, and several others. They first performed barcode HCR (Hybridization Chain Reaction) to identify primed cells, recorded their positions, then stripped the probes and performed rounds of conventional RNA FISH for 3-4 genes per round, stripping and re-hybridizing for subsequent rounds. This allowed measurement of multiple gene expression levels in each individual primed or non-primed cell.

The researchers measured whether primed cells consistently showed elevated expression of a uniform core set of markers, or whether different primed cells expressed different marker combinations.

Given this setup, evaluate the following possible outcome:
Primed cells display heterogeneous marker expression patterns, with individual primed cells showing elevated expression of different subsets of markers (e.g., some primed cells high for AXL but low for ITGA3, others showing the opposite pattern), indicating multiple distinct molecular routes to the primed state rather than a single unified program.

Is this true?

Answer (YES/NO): NO